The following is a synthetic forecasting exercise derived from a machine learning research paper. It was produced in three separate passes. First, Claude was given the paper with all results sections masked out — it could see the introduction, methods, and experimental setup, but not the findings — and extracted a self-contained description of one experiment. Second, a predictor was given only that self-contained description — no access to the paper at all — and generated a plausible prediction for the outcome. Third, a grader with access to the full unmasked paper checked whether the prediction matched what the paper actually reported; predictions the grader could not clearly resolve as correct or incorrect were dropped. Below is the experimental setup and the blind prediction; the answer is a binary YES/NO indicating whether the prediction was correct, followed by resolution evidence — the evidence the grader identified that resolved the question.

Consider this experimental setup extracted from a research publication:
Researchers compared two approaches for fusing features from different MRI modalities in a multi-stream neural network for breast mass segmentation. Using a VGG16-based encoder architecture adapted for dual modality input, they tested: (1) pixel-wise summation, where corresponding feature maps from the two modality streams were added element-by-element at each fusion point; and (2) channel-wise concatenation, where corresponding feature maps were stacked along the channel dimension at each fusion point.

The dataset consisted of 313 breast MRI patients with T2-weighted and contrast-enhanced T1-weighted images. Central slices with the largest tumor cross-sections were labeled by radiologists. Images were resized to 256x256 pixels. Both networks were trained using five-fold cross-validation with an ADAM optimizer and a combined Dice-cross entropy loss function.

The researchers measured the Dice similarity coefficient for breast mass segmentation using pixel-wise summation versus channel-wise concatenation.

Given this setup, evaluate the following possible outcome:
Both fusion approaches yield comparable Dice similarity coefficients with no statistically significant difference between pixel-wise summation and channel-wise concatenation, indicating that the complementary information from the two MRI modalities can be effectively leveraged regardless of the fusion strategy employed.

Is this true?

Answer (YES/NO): NO